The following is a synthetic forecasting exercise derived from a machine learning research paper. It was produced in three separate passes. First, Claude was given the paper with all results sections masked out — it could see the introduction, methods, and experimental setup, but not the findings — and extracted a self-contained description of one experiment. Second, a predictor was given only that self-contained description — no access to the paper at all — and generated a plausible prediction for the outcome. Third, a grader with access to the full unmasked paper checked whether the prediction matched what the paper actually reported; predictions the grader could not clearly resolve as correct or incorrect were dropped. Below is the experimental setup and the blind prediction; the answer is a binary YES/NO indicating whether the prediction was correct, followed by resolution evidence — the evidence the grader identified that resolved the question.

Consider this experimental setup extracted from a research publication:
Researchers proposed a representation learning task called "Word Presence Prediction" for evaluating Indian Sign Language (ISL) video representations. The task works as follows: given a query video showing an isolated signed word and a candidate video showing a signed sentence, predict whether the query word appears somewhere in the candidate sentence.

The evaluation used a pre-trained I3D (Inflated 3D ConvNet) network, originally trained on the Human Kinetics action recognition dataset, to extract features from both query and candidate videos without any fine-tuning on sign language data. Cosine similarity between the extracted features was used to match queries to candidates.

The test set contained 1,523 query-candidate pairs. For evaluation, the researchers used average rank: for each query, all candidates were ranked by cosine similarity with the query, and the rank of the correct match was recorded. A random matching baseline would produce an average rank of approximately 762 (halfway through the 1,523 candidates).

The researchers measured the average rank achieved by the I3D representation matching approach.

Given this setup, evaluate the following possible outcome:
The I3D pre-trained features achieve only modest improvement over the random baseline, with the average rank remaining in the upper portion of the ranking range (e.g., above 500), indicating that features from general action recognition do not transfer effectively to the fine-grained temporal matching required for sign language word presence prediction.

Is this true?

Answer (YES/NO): NO